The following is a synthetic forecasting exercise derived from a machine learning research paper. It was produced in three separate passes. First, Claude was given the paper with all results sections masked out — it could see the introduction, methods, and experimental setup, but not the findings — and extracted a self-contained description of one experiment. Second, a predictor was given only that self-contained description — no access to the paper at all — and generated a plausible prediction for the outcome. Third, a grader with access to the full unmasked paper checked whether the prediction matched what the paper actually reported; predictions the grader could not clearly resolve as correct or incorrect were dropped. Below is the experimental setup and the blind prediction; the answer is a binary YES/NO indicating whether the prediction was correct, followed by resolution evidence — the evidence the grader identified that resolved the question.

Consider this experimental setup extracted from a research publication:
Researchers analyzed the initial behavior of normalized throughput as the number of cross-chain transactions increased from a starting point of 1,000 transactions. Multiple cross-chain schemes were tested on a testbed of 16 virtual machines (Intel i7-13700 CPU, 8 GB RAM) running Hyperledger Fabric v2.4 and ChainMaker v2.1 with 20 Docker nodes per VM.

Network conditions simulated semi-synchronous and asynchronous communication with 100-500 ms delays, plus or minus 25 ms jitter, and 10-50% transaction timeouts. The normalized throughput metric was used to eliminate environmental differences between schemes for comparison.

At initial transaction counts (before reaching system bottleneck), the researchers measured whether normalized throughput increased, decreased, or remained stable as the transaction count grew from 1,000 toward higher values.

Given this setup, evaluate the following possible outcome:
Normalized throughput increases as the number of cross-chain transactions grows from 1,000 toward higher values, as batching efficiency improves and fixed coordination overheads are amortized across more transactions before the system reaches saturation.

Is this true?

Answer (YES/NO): YES